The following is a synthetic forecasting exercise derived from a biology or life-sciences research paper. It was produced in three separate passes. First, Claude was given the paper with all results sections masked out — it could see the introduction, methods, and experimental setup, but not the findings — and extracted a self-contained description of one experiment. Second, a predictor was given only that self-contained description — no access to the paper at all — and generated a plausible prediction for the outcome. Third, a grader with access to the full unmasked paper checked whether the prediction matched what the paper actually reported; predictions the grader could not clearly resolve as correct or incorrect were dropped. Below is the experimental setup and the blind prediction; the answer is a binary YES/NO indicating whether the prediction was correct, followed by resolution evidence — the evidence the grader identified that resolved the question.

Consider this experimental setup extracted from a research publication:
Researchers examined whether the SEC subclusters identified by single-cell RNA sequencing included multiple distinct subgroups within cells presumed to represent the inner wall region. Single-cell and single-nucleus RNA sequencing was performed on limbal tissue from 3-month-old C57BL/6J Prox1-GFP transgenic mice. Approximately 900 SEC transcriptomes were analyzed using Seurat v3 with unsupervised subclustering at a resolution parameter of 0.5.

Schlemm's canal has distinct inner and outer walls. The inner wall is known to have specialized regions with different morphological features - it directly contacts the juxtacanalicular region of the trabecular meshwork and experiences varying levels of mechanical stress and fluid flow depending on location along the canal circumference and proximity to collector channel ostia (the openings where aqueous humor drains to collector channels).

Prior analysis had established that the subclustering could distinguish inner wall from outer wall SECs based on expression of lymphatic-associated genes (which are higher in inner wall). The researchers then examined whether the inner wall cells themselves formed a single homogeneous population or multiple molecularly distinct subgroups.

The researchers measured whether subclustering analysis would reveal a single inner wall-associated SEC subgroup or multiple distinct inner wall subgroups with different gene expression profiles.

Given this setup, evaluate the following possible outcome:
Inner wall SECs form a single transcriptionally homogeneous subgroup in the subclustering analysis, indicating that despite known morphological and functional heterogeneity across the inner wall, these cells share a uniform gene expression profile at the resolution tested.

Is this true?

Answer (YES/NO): NO